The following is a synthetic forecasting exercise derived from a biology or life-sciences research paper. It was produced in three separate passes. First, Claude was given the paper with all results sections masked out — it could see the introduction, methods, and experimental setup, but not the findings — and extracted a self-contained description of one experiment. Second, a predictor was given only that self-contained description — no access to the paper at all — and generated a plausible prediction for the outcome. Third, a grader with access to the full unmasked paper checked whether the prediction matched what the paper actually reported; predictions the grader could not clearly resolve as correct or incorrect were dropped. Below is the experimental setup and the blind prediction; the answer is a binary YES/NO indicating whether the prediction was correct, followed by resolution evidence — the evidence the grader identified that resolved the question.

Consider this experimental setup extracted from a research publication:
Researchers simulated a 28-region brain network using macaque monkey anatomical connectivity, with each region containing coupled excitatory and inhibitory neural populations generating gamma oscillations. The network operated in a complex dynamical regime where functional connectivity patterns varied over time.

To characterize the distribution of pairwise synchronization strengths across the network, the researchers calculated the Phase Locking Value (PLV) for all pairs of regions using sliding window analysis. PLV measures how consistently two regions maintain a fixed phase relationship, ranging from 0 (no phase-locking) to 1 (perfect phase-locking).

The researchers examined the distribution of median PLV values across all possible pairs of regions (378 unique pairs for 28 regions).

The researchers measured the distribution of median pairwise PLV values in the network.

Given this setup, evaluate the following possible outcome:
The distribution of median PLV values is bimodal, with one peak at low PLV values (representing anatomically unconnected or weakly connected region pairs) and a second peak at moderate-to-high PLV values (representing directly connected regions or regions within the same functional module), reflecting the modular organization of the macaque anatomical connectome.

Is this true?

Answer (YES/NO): YES